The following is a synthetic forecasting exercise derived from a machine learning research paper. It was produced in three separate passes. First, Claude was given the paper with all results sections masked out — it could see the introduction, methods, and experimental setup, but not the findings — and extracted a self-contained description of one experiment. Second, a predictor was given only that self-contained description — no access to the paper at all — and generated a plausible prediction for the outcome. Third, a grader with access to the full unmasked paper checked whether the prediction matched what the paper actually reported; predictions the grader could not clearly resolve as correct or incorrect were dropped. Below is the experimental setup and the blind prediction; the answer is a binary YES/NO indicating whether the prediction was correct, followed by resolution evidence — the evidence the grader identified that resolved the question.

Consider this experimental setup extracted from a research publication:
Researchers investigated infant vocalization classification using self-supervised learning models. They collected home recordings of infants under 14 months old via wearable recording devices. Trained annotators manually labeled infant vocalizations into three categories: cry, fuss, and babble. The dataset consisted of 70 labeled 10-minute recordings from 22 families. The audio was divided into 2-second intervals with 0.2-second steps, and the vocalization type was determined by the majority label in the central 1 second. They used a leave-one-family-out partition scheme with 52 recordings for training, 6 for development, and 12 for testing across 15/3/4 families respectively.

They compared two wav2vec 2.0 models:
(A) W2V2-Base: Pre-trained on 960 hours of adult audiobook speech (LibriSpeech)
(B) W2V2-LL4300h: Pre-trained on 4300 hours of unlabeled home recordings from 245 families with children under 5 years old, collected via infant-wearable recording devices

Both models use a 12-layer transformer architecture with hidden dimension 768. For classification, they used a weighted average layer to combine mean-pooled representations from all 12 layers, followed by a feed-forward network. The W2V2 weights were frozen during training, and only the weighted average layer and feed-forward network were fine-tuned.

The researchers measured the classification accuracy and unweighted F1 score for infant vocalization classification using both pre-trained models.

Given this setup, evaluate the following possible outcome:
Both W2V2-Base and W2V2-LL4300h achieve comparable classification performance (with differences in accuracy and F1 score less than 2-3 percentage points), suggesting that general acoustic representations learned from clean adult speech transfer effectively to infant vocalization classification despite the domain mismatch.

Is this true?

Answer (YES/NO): NO